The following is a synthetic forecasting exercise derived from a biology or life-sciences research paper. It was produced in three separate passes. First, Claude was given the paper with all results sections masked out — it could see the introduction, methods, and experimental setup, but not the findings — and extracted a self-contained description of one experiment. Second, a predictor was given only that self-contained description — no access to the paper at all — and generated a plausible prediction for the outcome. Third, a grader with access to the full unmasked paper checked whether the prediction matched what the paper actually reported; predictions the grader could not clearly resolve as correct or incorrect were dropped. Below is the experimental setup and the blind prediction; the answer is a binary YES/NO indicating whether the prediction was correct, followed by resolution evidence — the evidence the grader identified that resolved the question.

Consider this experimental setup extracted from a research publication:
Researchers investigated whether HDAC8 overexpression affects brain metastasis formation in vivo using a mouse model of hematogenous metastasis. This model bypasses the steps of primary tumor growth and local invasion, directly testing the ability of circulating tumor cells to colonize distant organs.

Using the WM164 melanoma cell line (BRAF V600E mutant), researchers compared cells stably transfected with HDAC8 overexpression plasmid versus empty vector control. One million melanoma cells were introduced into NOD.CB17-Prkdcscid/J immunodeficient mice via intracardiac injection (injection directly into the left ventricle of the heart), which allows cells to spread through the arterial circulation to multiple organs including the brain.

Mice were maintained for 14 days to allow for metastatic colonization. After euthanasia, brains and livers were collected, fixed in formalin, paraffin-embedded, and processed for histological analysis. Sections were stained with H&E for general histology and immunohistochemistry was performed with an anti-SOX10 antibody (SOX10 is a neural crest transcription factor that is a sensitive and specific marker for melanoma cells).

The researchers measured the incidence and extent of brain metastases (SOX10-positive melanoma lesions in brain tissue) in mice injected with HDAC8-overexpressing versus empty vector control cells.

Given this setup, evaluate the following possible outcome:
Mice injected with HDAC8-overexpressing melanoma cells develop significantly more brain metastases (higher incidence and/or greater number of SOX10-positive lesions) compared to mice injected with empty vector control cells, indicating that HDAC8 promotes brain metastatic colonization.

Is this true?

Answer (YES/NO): YES